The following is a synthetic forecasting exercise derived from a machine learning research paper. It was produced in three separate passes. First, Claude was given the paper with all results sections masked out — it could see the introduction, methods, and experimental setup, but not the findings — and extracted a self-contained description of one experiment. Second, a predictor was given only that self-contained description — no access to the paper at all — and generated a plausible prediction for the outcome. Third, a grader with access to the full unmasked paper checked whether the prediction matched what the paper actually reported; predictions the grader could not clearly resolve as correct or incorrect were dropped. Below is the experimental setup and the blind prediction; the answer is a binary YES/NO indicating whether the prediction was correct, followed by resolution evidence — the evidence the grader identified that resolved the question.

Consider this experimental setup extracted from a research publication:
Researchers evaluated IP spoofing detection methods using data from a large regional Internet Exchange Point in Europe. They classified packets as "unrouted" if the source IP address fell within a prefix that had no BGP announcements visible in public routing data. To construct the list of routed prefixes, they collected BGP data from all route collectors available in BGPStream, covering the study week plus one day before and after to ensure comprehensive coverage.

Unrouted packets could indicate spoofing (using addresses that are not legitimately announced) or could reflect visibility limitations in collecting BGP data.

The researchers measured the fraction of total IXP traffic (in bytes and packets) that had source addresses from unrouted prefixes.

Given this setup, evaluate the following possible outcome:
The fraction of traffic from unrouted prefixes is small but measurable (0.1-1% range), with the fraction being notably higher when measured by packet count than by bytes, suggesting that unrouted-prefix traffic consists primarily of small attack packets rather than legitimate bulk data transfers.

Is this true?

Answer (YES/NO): NO